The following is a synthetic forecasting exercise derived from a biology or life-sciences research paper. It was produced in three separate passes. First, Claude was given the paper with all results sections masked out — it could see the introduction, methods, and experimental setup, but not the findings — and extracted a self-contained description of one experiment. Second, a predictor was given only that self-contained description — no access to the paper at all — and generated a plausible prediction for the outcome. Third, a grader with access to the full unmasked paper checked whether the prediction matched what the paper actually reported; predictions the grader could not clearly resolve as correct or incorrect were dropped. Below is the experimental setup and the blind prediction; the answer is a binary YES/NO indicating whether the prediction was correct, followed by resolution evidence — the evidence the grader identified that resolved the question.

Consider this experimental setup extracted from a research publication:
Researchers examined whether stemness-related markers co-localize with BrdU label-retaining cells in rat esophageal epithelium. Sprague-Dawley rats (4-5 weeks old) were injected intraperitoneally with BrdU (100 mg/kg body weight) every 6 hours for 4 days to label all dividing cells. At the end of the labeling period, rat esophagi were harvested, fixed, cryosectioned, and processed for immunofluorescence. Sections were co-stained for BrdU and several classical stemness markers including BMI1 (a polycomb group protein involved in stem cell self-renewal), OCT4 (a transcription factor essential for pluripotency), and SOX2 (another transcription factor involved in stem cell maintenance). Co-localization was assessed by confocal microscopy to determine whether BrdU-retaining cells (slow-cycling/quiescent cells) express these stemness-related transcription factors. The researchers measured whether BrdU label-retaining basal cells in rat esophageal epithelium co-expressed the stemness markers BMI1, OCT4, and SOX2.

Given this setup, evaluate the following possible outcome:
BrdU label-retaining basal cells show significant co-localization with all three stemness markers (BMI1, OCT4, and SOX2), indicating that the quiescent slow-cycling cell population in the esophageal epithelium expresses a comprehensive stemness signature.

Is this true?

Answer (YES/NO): YES